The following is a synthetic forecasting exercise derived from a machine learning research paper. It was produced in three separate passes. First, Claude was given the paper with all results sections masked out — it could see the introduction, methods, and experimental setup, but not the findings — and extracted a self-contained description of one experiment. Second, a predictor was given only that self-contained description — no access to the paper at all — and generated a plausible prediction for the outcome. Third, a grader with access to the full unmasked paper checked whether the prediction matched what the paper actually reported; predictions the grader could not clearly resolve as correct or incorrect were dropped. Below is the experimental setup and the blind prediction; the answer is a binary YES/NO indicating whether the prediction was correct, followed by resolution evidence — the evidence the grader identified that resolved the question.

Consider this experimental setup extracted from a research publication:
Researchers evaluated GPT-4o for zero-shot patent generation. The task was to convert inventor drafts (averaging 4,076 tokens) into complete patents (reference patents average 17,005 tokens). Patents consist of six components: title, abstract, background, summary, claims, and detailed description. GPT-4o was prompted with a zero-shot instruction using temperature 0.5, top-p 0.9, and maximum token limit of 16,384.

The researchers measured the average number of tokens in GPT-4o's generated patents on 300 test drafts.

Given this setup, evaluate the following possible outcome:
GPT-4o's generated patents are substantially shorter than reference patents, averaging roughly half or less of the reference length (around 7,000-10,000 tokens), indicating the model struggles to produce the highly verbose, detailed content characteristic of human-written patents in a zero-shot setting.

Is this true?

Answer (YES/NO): NO